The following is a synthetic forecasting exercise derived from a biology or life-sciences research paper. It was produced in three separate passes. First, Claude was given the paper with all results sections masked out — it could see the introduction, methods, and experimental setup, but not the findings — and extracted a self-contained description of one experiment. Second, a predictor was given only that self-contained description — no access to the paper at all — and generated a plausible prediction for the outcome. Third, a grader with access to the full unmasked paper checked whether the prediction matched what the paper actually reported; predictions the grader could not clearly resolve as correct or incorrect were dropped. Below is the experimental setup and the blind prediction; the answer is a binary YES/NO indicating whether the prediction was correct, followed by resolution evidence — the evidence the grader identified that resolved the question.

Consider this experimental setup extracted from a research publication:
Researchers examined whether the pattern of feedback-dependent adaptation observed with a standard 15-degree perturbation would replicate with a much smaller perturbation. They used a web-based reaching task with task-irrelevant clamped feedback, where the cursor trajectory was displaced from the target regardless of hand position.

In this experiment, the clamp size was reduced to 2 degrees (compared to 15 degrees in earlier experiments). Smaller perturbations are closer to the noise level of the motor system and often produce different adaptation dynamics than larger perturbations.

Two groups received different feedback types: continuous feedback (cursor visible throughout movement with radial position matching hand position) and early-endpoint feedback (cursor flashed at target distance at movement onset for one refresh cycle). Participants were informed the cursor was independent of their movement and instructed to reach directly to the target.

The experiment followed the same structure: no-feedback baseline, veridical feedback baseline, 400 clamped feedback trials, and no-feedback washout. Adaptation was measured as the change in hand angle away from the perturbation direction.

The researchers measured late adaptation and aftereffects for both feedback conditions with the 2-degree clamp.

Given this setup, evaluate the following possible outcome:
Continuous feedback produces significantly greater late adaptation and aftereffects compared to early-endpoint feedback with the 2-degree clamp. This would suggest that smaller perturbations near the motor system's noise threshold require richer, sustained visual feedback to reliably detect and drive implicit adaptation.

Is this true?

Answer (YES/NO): NO